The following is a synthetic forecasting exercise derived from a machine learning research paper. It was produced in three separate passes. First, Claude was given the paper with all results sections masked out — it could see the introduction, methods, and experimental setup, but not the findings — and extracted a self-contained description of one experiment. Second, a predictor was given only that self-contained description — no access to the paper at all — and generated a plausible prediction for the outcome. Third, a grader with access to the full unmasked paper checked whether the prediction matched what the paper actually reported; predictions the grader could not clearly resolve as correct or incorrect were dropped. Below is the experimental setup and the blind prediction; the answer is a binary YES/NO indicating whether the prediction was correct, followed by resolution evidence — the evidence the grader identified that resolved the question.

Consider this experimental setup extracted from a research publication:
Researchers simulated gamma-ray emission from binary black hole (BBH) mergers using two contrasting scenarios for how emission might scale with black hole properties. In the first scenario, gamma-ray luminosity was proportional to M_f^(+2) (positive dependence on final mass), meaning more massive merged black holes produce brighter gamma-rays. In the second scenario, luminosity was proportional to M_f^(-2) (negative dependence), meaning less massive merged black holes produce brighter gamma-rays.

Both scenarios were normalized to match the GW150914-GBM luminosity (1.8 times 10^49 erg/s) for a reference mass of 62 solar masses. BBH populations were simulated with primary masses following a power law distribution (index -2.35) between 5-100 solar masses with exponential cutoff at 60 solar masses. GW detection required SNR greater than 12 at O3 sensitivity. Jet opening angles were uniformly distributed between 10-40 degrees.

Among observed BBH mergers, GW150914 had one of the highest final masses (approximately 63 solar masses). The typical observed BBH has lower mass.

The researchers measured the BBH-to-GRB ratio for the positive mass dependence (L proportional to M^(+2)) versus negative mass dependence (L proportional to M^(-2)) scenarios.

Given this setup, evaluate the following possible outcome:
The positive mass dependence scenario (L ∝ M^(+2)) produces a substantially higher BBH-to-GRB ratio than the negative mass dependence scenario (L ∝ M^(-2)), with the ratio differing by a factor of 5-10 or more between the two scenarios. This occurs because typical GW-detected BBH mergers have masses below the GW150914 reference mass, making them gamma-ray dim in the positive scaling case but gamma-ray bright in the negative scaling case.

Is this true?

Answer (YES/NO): NO